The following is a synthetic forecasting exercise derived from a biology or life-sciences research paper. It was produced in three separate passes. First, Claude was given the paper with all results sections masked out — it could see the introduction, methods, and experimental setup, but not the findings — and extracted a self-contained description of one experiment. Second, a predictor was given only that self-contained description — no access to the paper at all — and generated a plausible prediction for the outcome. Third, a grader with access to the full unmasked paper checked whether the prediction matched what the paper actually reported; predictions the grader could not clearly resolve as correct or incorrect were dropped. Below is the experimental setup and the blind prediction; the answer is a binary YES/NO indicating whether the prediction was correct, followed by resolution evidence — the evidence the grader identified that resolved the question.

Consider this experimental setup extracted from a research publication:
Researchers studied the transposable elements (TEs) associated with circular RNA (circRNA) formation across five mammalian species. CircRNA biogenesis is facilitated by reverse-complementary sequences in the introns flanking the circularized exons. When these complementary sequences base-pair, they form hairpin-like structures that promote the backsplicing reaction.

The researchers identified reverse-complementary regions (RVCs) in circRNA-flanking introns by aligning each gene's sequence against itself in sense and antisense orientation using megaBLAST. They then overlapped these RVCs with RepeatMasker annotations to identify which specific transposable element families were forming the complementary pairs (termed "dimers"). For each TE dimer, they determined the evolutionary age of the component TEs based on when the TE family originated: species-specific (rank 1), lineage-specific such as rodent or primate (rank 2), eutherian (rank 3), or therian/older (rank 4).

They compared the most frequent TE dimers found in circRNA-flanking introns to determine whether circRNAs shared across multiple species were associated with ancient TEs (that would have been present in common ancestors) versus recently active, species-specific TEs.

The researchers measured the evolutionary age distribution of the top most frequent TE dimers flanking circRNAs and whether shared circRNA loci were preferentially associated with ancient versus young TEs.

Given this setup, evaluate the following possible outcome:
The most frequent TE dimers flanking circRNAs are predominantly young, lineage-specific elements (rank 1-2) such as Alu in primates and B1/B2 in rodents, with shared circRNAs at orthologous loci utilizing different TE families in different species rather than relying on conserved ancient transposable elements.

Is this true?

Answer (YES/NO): YES